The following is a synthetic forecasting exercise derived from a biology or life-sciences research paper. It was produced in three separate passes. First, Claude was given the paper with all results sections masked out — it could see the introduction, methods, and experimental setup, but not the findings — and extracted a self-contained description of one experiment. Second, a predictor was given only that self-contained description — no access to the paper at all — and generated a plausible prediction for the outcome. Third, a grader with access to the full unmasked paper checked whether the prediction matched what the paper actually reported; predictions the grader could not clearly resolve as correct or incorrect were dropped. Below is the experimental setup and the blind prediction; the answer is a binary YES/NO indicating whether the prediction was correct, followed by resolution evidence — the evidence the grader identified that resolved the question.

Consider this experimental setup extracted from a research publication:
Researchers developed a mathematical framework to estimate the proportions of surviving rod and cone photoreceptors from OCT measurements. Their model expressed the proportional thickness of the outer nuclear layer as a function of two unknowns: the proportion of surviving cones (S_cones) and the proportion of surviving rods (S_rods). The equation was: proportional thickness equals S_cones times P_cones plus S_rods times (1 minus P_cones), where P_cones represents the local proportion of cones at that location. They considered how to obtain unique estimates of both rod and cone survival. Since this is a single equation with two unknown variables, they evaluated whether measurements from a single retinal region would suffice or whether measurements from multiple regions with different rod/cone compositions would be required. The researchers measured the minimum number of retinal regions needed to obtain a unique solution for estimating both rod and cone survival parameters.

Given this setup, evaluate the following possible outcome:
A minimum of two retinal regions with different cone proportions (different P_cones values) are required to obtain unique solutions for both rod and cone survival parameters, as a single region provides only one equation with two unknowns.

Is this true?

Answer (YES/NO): YES